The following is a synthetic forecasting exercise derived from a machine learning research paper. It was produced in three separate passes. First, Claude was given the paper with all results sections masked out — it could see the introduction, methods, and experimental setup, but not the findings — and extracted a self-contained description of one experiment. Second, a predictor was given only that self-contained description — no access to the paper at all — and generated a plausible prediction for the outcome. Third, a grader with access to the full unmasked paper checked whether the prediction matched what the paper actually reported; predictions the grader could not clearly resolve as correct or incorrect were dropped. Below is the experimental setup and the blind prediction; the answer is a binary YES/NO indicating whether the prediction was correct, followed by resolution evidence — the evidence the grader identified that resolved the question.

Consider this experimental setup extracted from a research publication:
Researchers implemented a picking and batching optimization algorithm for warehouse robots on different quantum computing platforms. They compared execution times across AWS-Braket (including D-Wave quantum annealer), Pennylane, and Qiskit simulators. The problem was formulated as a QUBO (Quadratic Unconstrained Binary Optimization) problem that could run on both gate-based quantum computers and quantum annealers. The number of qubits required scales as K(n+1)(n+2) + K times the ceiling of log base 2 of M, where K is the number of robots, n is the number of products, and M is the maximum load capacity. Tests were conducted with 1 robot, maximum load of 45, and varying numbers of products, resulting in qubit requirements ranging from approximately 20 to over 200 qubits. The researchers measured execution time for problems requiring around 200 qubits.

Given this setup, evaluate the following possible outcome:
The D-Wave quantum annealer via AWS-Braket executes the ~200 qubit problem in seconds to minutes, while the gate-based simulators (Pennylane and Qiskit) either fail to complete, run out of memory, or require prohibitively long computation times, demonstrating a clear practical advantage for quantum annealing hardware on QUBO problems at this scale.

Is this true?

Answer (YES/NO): YES